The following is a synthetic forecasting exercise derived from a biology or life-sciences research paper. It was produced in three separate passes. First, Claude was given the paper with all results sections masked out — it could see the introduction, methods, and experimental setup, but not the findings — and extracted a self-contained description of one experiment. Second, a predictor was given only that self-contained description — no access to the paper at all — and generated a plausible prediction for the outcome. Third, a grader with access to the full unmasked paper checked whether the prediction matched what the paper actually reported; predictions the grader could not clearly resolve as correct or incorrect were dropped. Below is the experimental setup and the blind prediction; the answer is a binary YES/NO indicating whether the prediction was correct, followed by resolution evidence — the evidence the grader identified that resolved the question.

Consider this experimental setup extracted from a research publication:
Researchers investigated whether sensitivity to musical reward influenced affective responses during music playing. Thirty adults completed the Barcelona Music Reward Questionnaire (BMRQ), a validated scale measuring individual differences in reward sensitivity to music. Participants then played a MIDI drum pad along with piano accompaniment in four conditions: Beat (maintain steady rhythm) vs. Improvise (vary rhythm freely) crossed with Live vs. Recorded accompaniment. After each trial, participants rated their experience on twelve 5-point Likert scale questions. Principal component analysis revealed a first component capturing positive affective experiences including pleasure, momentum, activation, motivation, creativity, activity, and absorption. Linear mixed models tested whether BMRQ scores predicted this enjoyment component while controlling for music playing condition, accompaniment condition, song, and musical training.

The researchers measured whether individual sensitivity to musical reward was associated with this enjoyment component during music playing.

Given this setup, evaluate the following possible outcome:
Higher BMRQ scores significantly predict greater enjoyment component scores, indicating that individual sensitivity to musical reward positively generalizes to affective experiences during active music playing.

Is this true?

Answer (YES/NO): YES